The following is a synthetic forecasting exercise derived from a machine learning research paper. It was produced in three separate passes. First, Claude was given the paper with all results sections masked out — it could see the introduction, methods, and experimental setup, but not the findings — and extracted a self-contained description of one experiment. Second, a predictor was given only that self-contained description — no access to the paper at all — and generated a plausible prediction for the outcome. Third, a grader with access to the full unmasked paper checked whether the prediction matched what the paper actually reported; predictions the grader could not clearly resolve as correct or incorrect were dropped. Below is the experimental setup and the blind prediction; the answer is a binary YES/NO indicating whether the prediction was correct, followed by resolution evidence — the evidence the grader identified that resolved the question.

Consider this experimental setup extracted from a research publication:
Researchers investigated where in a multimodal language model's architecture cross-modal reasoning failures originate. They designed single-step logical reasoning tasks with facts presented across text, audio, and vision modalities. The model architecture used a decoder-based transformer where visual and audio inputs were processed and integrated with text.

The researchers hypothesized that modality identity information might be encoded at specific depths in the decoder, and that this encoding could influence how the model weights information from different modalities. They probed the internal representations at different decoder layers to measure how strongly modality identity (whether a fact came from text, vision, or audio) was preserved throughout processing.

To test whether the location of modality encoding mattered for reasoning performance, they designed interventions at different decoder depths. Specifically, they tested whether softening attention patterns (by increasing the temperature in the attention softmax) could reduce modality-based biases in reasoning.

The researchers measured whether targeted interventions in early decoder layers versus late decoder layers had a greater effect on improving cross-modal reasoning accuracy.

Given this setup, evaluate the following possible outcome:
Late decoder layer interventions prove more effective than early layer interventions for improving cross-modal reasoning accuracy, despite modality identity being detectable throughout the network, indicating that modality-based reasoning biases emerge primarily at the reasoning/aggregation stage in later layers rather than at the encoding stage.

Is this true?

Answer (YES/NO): NO